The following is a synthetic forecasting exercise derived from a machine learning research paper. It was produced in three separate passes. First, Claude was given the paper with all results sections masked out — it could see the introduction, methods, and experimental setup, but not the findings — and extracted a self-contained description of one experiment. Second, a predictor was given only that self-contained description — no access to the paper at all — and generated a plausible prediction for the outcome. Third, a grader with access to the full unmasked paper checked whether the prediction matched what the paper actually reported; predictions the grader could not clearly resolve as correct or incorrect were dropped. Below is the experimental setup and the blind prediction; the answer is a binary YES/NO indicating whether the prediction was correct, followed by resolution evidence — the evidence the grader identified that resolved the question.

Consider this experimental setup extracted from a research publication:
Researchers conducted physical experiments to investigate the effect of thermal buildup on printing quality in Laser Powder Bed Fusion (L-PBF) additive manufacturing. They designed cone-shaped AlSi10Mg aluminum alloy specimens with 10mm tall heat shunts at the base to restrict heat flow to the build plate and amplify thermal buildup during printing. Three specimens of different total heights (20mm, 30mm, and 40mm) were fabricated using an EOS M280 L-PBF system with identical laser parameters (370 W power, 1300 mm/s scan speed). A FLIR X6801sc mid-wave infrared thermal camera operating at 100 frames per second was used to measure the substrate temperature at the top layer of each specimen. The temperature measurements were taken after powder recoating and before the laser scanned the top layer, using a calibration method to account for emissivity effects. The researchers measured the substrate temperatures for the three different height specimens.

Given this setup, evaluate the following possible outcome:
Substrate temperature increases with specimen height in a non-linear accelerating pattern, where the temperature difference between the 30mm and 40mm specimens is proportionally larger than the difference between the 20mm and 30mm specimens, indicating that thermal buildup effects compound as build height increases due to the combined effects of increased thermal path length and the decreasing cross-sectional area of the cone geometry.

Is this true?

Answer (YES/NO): NO